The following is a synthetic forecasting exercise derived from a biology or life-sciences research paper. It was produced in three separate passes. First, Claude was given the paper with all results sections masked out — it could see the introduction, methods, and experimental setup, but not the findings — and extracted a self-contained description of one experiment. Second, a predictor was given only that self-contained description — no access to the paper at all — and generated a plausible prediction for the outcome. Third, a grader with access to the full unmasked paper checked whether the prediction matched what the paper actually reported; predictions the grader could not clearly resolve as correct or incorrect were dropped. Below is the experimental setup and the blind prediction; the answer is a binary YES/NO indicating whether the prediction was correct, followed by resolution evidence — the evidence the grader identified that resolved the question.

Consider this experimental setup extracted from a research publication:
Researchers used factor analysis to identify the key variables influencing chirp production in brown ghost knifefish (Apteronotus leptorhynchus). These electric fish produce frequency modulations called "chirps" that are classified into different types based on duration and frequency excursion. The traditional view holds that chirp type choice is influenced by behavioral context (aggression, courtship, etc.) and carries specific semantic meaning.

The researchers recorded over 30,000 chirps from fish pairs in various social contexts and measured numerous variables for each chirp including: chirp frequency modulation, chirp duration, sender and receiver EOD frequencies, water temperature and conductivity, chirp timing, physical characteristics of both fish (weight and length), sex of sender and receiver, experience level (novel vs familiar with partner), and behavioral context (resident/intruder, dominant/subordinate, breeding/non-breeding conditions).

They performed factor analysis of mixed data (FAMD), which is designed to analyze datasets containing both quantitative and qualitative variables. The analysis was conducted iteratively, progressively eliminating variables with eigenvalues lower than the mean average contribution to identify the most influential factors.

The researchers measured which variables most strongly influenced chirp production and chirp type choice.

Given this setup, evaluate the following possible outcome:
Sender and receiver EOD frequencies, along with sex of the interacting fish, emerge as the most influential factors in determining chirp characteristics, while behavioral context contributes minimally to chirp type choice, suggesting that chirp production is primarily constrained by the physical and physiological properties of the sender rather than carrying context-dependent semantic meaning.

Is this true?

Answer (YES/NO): NO